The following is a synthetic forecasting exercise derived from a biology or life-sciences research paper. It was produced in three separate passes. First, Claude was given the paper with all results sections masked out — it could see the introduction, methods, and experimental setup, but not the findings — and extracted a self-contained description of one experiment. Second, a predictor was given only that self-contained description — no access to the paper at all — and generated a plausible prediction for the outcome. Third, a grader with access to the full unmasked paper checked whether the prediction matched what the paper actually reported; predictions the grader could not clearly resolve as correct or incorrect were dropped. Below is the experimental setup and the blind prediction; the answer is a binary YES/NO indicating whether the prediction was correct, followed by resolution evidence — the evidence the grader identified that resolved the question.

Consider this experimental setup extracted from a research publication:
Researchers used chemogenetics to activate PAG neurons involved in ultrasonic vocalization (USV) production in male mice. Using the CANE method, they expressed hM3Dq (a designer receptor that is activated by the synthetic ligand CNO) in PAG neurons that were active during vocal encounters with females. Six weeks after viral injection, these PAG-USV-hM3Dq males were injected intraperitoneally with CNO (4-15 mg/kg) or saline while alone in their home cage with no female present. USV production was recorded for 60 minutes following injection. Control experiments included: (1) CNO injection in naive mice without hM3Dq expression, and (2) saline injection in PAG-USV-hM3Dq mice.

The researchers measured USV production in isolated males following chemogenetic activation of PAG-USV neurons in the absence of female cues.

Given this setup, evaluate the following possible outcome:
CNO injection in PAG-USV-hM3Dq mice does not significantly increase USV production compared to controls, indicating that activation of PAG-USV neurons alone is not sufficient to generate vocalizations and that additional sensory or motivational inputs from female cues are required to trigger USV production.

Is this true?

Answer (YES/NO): NO